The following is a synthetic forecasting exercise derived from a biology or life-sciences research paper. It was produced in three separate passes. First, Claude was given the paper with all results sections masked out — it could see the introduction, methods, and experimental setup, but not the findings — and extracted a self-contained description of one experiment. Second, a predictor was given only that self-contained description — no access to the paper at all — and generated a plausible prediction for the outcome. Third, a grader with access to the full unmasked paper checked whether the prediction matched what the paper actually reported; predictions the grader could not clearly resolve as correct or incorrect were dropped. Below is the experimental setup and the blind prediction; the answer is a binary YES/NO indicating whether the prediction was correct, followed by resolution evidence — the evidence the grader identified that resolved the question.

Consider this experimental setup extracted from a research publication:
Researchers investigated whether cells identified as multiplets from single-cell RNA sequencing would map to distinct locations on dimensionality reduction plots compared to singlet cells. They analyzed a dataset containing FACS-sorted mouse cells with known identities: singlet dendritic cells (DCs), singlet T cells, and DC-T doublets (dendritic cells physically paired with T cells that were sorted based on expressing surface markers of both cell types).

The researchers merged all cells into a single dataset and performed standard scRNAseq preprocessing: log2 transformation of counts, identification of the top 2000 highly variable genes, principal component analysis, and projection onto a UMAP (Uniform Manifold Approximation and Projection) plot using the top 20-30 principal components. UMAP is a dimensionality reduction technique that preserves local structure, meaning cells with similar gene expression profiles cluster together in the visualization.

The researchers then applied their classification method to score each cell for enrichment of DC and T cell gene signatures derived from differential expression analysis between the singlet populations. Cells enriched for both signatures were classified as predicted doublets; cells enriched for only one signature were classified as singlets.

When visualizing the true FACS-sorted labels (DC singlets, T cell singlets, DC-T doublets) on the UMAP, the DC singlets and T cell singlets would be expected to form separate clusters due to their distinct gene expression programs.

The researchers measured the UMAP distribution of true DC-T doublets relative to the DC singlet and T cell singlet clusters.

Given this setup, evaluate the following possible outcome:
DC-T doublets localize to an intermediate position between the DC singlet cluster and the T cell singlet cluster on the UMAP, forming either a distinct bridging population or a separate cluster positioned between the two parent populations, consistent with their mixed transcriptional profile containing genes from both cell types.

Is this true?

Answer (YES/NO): YES